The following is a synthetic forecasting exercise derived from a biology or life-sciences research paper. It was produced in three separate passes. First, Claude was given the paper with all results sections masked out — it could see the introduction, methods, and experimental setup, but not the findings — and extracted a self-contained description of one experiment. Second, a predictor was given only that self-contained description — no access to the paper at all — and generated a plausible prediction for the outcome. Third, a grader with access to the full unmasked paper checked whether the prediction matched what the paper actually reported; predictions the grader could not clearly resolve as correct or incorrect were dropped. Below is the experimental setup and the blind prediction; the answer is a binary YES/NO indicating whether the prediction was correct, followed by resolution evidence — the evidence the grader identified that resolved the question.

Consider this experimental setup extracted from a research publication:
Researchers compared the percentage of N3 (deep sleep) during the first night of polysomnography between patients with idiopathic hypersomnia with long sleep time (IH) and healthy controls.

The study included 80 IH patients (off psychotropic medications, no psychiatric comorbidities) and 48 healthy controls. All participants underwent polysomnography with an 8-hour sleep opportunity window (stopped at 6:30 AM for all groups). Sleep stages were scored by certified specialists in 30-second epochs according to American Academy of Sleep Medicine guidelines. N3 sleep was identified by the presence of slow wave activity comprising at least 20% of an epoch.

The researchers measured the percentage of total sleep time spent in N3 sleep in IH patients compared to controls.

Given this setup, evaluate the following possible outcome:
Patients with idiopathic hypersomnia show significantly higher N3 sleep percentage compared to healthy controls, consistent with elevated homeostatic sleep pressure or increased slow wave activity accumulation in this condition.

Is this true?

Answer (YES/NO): YES